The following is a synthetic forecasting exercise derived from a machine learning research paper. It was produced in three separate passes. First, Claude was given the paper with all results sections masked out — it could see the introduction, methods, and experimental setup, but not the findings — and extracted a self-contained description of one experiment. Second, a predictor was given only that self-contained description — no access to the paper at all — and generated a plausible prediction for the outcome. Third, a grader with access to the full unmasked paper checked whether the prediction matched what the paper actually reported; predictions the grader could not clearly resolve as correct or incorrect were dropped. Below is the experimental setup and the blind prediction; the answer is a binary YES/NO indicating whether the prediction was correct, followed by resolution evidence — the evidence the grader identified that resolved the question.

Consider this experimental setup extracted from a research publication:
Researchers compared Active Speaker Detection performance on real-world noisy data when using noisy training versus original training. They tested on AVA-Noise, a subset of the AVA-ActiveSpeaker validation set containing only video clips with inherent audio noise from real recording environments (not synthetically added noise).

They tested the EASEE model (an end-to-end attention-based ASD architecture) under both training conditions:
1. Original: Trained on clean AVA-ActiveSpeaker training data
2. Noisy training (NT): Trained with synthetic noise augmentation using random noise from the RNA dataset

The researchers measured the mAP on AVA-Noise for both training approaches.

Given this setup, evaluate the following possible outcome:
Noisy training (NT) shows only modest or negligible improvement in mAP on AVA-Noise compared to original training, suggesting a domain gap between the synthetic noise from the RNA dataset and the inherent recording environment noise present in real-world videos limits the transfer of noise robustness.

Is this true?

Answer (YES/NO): YES